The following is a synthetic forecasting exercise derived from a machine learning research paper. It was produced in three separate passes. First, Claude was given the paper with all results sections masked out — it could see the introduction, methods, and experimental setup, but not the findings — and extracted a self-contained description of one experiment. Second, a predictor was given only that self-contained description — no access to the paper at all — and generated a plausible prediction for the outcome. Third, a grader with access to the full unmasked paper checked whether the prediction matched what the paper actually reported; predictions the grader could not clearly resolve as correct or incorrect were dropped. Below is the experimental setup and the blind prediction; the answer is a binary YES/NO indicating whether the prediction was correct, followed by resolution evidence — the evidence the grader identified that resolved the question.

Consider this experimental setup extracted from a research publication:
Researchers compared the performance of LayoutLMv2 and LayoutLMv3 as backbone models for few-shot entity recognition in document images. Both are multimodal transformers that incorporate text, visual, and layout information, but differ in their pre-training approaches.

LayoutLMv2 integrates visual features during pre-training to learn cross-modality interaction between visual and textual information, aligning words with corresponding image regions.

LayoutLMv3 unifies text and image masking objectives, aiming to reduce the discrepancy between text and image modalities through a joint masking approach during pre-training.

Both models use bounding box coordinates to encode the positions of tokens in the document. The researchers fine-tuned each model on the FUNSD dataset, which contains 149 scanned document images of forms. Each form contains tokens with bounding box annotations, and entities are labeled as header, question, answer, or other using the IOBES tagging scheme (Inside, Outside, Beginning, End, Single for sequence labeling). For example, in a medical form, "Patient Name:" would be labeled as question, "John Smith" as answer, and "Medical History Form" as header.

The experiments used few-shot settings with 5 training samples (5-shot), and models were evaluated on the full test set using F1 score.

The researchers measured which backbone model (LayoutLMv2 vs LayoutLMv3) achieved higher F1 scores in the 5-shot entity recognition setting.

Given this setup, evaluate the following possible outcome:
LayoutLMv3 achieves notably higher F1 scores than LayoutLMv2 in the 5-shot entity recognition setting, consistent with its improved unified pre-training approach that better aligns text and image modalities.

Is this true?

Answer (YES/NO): YES